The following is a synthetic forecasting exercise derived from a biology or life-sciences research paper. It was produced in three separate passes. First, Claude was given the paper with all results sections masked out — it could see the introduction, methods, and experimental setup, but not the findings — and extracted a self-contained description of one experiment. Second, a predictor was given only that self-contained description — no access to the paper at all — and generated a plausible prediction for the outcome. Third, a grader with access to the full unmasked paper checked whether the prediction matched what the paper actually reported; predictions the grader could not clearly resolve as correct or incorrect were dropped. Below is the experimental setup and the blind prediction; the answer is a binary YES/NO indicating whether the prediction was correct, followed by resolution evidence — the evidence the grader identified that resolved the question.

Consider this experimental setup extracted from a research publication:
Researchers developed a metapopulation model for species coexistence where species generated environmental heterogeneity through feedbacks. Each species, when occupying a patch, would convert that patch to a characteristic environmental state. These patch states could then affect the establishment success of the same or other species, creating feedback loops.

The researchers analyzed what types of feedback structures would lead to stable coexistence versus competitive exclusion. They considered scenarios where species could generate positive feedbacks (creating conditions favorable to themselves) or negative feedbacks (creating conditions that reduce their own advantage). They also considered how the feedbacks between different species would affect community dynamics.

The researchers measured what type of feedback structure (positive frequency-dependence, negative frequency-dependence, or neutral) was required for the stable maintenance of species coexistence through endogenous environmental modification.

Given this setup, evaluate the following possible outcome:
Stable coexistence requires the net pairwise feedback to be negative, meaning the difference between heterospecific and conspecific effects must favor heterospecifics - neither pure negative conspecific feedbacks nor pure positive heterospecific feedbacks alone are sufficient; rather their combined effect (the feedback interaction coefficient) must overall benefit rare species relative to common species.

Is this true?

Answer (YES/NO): NO